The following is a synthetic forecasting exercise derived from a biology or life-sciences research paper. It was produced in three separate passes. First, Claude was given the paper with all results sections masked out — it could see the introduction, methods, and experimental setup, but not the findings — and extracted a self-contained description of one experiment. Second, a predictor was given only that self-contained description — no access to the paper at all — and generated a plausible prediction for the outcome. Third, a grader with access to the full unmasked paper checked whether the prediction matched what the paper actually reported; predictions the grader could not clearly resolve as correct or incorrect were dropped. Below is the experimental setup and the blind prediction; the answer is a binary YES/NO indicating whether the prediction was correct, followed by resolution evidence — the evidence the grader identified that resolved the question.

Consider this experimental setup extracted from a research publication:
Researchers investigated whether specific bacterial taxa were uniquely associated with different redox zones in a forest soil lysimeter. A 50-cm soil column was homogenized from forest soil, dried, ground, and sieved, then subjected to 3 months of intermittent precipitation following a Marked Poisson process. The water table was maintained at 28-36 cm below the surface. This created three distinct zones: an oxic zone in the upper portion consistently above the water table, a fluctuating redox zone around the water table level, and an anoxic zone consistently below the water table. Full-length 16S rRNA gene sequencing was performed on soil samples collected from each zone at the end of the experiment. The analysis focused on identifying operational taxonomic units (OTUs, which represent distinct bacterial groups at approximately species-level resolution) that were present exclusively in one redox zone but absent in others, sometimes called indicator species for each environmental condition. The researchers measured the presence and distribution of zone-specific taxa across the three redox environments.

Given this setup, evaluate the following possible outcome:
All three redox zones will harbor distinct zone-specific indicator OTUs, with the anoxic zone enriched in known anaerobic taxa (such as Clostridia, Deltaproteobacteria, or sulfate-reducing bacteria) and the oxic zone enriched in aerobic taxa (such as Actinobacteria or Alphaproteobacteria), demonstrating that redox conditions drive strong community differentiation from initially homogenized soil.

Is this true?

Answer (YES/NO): NO